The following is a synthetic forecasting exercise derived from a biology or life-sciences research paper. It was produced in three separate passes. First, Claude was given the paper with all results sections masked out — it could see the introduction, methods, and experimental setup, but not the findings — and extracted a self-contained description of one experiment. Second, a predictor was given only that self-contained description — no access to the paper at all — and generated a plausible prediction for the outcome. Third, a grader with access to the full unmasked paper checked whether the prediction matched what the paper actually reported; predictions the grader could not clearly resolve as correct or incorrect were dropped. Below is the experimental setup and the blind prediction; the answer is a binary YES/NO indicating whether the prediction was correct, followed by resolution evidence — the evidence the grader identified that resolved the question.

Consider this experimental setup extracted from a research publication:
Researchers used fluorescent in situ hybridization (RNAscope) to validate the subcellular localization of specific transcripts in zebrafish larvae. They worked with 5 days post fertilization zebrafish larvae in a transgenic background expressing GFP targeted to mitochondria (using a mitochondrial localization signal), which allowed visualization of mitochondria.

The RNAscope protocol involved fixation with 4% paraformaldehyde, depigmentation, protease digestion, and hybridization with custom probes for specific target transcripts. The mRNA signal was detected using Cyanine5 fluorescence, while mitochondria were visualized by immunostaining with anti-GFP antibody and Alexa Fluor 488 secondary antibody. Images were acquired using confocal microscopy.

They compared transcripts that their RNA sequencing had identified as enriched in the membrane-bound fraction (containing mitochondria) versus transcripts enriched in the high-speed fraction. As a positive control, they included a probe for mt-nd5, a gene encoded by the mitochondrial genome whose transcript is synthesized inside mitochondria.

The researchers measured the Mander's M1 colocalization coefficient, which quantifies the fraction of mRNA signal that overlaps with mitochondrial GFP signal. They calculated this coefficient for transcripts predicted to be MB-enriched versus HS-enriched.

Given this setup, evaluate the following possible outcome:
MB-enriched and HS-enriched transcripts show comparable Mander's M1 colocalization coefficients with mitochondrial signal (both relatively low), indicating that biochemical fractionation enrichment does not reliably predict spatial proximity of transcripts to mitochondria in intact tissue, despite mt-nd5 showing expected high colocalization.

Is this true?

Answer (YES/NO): NO